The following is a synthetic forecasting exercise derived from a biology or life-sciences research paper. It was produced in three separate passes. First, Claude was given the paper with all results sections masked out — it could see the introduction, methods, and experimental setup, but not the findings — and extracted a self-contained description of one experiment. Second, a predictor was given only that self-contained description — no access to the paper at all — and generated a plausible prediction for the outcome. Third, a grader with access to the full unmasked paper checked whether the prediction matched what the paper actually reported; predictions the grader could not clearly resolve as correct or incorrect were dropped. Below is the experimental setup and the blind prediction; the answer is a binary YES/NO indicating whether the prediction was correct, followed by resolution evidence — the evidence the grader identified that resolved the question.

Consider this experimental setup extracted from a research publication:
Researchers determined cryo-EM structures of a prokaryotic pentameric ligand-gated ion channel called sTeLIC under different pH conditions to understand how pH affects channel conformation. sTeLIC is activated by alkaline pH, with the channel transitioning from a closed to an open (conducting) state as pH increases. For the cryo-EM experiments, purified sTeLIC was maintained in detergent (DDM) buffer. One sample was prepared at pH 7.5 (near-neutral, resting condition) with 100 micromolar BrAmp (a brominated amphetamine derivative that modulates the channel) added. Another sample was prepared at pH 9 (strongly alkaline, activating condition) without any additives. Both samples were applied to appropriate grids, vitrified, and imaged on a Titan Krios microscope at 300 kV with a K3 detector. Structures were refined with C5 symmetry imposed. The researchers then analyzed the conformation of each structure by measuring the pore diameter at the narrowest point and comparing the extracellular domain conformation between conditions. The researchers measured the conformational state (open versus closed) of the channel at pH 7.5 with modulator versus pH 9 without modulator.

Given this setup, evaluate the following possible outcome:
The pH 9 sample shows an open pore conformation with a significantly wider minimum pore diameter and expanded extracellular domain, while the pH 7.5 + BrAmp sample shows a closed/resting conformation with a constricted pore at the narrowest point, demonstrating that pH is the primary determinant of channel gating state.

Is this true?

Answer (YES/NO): NO